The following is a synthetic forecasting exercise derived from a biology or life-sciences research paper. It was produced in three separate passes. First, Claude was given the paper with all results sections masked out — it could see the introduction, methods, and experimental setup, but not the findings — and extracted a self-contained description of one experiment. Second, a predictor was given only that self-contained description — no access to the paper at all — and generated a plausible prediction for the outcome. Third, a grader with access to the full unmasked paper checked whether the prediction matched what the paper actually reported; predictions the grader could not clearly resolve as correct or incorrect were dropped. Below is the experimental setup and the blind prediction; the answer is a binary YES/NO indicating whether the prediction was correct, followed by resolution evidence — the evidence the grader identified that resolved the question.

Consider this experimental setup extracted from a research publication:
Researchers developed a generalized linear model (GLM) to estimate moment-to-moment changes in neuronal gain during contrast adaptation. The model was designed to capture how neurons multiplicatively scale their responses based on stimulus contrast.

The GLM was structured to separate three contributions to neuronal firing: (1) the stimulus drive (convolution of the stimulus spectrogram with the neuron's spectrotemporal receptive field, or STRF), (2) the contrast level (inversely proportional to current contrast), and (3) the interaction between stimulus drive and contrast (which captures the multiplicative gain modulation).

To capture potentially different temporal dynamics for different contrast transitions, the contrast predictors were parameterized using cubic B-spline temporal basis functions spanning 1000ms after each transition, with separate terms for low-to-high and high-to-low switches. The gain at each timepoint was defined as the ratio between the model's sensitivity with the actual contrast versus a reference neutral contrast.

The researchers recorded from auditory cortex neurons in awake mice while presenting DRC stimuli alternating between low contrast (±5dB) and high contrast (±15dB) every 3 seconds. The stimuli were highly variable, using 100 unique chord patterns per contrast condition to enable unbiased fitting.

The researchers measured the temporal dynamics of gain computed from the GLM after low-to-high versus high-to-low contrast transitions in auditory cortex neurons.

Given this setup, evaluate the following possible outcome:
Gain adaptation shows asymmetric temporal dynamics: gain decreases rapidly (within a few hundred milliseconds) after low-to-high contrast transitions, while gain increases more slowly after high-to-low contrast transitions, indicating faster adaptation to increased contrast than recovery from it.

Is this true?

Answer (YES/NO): YES